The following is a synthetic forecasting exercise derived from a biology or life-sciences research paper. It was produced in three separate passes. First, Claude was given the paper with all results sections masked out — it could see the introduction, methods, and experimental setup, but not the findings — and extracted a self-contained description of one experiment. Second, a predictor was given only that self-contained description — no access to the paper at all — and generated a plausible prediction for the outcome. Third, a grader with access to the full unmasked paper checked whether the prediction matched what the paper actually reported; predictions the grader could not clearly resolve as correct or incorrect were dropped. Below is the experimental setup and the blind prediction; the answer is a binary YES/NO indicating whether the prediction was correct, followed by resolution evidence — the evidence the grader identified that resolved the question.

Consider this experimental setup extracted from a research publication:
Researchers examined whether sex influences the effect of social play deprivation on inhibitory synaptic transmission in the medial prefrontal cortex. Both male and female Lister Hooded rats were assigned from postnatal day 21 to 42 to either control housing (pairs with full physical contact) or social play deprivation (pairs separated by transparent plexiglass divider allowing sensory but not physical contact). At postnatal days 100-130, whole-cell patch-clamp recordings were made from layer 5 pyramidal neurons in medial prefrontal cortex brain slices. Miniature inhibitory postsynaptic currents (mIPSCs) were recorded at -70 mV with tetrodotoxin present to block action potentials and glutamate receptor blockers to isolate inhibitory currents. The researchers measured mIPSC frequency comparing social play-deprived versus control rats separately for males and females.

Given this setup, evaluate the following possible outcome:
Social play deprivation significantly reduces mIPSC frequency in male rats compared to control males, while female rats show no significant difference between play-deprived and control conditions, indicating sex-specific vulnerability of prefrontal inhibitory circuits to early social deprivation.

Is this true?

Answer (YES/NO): NO